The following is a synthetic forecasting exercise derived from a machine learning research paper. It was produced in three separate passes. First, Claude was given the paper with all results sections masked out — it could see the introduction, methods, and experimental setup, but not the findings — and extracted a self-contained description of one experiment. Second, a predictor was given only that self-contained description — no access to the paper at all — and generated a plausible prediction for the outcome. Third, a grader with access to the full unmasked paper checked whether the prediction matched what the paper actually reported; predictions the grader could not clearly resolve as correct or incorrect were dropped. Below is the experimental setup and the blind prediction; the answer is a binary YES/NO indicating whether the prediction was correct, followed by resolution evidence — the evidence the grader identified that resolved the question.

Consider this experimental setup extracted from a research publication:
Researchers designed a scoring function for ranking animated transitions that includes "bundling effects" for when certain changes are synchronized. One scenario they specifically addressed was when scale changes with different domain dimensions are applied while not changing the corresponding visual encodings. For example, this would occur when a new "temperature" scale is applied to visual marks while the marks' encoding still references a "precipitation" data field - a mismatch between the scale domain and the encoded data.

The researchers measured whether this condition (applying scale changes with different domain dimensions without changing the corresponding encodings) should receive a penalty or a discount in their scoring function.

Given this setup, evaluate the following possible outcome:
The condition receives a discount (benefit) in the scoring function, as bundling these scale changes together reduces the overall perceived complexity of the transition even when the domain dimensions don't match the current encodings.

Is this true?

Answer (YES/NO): NO